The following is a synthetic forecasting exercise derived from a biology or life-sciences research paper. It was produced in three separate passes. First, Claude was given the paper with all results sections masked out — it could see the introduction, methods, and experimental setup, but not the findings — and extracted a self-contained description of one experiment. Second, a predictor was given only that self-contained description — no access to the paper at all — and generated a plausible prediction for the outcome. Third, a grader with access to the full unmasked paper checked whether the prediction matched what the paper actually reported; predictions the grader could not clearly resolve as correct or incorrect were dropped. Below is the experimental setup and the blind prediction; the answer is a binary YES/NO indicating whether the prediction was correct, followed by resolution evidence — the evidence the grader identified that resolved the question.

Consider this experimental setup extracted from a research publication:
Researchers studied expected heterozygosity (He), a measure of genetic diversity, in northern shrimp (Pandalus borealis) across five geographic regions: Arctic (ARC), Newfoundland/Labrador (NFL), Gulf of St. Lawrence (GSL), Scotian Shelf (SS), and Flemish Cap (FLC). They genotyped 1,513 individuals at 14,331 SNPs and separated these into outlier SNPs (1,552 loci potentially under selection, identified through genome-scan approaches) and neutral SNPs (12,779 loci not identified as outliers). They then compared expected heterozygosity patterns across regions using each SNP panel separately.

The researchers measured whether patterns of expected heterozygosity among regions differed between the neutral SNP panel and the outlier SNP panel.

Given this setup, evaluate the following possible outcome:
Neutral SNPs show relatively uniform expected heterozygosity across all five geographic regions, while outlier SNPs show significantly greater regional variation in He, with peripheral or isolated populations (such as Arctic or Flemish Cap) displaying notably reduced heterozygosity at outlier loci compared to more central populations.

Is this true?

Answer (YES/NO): NO